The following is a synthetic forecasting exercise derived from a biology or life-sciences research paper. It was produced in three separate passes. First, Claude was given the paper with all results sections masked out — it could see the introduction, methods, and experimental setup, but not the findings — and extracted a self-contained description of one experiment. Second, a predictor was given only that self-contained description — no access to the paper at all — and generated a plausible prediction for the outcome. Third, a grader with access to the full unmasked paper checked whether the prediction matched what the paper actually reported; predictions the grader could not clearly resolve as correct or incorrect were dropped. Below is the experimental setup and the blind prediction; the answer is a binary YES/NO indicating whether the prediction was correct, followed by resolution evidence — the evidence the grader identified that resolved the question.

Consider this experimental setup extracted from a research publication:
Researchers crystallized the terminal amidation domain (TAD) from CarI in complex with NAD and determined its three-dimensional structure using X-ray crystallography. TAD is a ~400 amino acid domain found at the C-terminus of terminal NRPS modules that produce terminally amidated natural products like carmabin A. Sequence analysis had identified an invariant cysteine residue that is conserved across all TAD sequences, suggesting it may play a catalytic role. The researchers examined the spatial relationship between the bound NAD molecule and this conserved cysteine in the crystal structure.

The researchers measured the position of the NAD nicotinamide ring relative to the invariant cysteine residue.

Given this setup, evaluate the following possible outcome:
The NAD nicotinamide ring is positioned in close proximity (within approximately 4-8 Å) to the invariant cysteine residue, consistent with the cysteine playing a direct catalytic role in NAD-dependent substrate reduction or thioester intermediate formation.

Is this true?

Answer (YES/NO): YES